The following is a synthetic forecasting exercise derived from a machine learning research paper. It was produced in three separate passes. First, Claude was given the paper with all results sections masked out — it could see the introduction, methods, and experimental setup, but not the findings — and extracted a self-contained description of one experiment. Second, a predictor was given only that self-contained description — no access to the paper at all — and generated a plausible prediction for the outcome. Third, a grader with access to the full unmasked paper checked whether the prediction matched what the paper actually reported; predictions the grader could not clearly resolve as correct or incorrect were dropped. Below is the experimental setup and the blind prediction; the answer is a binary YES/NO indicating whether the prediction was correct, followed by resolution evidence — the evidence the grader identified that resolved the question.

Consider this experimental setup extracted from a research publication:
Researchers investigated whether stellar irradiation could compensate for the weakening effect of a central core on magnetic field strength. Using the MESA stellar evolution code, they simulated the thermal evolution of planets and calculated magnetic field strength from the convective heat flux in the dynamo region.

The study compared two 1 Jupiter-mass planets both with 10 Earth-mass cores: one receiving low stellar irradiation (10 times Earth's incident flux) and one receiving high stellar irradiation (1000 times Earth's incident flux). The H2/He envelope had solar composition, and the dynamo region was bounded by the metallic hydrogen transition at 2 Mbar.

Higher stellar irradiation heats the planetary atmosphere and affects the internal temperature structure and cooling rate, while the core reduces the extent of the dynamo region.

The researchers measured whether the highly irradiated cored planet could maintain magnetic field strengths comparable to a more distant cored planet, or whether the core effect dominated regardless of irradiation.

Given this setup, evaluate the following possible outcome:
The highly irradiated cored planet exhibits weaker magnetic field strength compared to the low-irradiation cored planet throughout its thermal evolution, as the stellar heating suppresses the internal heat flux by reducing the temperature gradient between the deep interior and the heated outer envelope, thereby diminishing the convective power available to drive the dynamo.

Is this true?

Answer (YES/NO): NO